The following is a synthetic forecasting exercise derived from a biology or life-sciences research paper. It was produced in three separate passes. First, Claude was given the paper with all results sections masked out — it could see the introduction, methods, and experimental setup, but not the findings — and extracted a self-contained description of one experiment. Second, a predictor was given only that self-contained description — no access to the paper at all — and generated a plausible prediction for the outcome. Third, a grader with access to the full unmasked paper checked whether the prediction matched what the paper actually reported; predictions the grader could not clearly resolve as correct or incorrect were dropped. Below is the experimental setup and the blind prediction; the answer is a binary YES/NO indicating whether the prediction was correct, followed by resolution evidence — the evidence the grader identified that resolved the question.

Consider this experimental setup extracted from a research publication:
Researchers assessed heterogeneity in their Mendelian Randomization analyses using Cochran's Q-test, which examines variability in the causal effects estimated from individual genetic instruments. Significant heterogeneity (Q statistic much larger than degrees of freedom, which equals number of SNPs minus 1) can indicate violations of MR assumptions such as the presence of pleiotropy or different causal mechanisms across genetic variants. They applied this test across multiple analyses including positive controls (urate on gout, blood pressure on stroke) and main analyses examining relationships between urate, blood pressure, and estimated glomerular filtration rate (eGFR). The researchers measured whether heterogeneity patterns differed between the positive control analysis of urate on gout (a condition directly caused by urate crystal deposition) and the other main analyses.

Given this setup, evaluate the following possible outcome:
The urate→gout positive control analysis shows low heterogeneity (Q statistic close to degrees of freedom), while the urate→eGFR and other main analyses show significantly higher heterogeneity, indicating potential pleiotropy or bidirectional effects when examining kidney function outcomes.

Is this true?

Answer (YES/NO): YES